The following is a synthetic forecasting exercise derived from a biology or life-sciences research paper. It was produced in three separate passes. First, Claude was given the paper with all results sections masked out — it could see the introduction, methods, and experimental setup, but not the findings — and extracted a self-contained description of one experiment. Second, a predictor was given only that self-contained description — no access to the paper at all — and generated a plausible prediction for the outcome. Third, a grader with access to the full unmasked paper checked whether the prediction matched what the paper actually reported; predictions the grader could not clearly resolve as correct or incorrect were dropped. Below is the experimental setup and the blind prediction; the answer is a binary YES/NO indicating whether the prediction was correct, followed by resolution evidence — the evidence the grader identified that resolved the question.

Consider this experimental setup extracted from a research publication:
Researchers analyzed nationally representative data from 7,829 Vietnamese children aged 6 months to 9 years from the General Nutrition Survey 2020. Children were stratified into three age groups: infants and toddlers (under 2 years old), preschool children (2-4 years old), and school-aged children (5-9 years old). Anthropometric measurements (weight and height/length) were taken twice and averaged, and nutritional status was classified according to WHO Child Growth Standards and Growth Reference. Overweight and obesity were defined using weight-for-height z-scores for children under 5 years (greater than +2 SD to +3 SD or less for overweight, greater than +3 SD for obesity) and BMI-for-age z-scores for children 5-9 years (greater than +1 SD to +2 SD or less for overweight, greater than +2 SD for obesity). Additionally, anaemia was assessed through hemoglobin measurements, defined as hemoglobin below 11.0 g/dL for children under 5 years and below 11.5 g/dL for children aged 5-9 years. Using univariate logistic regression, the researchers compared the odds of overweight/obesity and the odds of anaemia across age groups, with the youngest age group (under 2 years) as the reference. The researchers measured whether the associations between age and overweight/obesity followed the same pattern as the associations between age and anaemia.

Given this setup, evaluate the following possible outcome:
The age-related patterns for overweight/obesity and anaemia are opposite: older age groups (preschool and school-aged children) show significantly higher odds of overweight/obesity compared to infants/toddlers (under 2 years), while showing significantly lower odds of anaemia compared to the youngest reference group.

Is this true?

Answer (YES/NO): YES